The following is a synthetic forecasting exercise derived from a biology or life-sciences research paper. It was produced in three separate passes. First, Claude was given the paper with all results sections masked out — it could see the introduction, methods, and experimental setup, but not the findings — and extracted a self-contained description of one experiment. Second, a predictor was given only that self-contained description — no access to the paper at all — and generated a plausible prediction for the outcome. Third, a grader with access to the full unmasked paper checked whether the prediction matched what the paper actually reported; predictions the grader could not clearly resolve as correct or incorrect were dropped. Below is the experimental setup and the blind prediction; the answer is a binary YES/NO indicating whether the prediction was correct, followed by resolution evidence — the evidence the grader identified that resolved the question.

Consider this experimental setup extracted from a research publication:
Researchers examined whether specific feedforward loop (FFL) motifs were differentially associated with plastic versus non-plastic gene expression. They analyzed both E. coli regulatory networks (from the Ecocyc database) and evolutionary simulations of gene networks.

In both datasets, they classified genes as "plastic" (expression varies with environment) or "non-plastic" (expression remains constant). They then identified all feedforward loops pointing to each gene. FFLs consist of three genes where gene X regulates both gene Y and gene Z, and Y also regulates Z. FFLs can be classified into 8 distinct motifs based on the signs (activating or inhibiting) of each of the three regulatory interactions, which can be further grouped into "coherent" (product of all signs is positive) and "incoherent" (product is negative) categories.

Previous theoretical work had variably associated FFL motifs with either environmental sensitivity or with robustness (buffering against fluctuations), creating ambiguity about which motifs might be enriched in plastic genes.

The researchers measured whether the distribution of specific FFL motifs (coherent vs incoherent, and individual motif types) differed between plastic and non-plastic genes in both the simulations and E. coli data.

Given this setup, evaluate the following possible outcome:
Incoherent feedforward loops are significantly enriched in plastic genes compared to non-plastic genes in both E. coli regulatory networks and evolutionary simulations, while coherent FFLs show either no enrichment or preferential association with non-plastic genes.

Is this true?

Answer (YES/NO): NO